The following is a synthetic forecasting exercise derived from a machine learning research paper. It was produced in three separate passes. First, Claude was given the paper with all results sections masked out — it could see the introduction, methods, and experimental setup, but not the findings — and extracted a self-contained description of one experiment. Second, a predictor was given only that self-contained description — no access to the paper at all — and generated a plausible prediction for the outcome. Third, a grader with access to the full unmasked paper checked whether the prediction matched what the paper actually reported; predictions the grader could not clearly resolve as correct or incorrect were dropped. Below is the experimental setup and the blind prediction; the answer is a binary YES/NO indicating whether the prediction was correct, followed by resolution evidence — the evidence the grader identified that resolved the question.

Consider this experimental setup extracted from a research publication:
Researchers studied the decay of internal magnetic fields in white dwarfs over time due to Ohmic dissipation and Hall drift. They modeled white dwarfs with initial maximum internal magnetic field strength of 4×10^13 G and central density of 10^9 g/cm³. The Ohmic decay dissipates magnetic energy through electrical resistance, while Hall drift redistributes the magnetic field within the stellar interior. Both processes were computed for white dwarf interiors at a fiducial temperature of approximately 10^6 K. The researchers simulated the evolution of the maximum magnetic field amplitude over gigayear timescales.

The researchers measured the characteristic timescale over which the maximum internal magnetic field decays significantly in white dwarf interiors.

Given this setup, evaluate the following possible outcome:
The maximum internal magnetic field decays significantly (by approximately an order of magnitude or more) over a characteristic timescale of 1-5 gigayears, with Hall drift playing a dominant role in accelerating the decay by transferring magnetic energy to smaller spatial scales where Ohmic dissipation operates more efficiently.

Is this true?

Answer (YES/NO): NO